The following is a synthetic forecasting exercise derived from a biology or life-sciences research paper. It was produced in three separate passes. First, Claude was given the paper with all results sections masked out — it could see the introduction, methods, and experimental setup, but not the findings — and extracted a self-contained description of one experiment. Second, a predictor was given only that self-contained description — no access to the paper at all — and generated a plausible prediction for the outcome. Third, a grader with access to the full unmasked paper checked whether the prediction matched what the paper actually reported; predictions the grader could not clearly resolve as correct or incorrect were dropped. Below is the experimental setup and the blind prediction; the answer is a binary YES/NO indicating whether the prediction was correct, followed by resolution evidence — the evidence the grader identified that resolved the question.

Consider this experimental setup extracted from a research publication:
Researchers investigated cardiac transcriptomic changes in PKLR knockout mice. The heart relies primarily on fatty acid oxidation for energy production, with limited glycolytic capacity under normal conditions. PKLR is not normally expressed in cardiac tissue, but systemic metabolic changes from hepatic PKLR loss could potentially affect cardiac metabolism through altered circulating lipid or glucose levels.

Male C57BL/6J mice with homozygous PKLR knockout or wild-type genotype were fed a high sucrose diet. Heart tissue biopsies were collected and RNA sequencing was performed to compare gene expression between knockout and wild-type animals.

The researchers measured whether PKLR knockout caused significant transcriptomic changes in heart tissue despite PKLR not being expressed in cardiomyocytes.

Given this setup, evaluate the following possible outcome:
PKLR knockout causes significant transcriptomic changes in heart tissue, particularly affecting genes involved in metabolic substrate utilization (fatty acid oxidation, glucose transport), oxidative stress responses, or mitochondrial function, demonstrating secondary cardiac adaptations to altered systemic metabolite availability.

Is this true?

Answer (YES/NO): NO